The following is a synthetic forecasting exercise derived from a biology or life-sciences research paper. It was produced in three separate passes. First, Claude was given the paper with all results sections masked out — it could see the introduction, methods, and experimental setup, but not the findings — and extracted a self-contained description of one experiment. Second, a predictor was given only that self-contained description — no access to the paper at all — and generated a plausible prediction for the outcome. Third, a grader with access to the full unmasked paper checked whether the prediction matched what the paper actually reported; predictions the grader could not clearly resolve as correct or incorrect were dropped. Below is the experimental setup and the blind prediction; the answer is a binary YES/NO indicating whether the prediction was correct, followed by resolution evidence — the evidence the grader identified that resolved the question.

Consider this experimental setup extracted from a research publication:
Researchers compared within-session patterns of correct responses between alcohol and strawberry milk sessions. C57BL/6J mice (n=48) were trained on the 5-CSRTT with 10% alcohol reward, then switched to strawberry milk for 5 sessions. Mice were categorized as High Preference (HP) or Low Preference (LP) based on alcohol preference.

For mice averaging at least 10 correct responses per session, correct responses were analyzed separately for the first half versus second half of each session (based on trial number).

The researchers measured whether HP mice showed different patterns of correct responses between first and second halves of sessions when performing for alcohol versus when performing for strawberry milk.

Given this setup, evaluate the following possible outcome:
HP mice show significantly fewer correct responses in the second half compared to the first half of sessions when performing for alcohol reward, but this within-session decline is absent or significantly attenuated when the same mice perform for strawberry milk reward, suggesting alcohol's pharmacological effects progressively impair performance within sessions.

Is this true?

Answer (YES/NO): YES